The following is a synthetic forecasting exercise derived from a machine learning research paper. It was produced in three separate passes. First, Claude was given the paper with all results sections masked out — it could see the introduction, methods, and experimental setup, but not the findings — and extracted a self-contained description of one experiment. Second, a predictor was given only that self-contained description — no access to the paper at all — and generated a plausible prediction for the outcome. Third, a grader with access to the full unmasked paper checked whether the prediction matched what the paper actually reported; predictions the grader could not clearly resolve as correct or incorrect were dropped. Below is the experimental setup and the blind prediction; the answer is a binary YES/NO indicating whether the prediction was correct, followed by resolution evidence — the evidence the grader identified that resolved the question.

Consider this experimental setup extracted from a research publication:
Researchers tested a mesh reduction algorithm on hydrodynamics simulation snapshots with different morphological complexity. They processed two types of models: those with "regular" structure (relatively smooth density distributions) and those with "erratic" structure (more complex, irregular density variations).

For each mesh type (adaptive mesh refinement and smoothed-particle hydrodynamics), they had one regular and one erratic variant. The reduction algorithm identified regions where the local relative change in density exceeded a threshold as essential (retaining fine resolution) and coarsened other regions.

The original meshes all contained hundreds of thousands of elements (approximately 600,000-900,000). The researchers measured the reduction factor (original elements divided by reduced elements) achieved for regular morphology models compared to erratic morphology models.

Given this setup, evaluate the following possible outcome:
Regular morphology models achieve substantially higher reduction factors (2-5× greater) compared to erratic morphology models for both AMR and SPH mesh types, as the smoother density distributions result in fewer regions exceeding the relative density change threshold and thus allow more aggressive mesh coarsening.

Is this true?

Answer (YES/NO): NO